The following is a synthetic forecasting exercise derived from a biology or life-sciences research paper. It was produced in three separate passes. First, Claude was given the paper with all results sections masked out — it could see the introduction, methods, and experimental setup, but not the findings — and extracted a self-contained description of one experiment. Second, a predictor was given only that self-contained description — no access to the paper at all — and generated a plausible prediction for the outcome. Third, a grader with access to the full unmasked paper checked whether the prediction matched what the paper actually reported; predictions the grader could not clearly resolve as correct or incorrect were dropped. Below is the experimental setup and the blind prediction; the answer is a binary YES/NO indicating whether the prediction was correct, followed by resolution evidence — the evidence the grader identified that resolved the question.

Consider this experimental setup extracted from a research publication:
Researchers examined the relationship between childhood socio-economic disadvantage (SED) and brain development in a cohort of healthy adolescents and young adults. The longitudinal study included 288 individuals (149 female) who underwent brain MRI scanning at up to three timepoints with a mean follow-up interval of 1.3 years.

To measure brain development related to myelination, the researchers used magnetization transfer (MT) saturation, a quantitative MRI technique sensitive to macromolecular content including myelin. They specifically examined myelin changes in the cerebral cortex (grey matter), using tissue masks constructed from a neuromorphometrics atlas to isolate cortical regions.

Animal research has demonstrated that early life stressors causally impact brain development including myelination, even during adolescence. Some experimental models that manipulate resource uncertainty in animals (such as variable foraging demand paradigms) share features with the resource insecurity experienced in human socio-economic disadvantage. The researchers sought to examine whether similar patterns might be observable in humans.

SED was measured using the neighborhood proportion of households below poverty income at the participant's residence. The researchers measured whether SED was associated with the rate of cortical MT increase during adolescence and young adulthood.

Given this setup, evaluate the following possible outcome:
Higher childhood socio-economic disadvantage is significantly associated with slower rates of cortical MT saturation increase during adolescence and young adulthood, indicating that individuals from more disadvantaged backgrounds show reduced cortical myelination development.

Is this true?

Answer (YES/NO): YES